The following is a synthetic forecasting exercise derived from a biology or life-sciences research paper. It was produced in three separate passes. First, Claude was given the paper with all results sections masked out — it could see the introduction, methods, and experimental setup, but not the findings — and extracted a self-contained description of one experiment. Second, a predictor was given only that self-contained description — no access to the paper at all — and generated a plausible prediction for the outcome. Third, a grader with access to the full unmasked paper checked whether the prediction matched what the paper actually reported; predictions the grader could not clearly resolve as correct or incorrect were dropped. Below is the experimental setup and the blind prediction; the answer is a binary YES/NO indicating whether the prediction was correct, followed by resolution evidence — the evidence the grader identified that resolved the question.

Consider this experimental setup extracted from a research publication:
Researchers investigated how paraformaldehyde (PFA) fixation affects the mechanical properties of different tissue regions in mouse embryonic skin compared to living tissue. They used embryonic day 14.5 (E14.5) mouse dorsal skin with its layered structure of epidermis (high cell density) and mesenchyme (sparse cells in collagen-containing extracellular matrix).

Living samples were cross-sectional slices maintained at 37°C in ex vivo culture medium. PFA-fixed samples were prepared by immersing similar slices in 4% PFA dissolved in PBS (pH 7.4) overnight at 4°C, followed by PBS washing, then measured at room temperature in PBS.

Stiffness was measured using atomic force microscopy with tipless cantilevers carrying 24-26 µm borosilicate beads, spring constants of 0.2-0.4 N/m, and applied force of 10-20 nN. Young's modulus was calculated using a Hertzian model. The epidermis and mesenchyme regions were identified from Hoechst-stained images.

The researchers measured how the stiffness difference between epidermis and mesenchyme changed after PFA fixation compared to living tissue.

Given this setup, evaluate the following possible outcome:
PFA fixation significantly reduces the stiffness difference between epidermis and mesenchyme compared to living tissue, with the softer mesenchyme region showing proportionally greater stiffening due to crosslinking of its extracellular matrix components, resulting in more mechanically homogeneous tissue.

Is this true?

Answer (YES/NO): NO